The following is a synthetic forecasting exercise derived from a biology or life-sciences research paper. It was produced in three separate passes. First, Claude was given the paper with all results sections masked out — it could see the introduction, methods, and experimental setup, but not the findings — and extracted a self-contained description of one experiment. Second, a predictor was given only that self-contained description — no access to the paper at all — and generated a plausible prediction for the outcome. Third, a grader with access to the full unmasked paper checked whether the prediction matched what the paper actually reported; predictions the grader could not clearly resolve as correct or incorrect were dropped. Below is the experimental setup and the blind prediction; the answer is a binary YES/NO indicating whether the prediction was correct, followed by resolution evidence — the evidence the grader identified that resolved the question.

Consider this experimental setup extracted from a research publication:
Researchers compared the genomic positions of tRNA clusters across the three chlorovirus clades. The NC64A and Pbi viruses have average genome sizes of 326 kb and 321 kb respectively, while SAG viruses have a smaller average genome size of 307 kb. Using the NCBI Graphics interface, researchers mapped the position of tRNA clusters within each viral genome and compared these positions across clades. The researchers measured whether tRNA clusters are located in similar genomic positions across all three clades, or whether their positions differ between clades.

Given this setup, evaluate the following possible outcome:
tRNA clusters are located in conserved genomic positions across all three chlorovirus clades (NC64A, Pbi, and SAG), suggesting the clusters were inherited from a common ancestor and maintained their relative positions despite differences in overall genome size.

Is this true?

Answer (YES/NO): NO